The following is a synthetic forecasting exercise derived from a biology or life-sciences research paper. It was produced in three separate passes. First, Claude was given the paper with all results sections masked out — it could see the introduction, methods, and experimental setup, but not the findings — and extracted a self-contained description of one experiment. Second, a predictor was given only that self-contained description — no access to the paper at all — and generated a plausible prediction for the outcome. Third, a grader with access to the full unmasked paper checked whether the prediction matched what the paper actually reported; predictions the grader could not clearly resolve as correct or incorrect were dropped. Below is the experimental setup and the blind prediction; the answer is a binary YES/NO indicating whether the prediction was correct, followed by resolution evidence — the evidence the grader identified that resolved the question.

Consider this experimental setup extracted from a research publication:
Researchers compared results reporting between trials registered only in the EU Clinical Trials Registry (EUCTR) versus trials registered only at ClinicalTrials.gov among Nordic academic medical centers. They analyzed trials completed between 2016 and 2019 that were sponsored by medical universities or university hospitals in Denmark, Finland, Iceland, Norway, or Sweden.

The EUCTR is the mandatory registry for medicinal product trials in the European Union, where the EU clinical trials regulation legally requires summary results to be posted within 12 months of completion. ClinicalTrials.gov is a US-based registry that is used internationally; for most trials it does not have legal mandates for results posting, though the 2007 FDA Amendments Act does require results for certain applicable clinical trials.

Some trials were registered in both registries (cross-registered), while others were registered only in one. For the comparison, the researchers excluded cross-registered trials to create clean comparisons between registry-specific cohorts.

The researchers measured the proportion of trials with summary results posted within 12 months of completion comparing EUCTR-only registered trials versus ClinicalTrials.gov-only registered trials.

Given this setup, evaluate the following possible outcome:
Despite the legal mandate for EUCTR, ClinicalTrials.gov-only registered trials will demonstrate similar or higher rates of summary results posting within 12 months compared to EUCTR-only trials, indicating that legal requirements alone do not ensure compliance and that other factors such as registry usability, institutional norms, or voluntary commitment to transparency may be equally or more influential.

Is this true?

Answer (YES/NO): NO